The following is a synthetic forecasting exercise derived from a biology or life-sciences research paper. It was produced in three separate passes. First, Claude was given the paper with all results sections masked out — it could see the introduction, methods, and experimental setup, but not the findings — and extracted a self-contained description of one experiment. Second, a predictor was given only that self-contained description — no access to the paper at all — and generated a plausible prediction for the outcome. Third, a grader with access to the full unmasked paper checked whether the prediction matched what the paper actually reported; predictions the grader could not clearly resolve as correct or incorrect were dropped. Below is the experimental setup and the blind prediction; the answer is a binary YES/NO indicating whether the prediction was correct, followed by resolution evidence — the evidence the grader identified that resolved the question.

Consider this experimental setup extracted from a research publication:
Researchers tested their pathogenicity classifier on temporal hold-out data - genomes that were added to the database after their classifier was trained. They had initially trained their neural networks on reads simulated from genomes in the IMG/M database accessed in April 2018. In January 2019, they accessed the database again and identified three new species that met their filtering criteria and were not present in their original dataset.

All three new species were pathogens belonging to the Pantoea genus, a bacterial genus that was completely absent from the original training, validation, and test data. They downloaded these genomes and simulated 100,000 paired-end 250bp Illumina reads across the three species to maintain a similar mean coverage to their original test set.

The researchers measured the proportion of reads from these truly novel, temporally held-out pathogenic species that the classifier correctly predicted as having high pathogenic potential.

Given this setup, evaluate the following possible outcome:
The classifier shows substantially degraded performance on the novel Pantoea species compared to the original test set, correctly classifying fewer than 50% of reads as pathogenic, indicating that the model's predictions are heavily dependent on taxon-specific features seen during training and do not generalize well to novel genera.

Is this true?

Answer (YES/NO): NO